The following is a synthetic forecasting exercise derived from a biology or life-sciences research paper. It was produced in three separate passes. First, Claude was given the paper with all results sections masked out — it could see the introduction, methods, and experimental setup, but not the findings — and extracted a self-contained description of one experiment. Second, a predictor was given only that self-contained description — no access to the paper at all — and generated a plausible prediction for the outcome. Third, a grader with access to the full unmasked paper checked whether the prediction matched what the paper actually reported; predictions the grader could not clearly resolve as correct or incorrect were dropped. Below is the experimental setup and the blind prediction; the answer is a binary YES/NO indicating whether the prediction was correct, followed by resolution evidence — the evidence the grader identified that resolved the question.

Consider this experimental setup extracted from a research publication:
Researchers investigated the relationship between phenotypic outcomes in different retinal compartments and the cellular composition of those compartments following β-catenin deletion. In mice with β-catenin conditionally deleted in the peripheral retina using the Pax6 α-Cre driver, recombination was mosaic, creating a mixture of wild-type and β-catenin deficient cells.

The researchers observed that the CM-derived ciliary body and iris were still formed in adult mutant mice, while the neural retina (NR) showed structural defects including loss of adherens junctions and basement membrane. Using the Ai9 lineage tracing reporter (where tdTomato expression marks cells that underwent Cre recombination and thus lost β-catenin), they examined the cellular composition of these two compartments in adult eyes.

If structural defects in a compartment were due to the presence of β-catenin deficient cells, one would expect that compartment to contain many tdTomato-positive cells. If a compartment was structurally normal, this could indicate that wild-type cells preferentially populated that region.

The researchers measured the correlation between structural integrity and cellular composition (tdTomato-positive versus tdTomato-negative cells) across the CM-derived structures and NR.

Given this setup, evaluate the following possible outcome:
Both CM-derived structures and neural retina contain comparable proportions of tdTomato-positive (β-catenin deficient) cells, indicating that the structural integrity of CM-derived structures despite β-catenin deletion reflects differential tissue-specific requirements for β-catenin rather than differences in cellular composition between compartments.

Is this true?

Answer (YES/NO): NO